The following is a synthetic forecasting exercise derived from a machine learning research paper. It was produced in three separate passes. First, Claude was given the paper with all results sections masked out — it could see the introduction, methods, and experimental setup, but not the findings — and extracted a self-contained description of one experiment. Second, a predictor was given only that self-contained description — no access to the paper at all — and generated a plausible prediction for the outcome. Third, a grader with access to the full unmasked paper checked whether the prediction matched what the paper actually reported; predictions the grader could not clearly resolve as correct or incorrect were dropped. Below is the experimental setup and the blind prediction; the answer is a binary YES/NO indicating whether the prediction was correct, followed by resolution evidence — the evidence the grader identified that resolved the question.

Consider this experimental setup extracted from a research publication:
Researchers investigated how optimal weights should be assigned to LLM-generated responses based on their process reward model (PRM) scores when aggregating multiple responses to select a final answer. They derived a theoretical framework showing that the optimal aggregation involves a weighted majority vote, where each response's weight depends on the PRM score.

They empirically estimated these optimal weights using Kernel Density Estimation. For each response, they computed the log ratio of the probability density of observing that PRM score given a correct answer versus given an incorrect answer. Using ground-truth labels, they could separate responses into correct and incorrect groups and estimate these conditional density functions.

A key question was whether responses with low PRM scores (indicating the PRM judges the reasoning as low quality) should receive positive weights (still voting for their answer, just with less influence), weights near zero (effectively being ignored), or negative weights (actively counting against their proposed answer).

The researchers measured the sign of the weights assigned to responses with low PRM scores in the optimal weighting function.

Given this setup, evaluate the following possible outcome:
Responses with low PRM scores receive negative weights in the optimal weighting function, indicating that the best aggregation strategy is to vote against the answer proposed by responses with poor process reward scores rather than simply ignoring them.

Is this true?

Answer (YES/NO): YES